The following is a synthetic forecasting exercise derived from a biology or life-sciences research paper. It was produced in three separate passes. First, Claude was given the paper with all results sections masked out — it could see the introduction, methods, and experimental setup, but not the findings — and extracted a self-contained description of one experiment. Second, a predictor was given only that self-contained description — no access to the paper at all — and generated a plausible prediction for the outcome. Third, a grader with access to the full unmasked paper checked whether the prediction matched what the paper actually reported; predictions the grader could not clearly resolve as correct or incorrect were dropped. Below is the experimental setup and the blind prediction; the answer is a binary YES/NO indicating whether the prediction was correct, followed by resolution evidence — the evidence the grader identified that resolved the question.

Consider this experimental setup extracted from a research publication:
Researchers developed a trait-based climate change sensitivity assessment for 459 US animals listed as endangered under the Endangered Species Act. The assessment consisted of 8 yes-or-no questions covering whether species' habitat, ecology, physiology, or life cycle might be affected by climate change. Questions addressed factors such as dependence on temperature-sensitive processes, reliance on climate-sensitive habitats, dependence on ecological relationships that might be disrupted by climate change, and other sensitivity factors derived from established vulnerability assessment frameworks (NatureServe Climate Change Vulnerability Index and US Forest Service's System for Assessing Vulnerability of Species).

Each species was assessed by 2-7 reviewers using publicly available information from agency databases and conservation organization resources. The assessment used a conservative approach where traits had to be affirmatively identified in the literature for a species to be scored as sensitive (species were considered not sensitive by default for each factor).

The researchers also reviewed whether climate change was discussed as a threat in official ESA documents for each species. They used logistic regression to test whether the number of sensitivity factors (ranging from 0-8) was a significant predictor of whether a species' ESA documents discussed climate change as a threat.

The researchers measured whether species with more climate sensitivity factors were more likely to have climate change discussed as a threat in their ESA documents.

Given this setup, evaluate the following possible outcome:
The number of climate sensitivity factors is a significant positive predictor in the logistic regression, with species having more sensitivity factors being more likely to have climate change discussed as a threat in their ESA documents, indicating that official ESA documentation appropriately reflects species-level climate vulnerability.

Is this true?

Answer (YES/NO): NO